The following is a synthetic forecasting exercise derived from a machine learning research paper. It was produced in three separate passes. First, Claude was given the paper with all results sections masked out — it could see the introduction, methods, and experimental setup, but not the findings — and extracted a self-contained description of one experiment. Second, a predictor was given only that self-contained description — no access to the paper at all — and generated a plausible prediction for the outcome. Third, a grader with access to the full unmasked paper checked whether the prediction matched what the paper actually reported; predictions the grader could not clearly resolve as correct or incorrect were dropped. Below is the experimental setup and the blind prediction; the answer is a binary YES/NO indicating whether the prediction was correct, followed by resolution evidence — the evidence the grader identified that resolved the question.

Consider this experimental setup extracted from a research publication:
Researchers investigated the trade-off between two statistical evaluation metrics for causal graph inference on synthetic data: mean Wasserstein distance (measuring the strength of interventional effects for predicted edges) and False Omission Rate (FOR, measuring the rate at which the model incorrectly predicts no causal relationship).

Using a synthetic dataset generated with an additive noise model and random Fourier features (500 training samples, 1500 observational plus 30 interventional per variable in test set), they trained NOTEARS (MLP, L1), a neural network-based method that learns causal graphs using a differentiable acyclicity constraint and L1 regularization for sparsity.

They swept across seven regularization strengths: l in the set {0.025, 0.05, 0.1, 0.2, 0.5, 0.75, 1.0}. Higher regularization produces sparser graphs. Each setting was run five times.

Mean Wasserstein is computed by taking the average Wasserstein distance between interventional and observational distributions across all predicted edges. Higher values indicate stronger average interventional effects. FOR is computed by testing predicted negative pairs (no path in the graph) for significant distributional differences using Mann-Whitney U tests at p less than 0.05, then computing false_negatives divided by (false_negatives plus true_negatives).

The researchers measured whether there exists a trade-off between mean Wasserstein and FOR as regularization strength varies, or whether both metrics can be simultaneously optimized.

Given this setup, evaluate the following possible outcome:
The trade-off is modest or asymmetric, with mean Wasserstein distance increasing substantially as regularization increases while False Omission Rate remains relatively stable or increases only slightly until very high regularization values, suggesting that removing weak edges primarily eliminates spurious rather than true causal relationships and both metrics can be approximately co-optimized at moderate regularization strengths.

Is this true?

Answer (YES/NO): NO